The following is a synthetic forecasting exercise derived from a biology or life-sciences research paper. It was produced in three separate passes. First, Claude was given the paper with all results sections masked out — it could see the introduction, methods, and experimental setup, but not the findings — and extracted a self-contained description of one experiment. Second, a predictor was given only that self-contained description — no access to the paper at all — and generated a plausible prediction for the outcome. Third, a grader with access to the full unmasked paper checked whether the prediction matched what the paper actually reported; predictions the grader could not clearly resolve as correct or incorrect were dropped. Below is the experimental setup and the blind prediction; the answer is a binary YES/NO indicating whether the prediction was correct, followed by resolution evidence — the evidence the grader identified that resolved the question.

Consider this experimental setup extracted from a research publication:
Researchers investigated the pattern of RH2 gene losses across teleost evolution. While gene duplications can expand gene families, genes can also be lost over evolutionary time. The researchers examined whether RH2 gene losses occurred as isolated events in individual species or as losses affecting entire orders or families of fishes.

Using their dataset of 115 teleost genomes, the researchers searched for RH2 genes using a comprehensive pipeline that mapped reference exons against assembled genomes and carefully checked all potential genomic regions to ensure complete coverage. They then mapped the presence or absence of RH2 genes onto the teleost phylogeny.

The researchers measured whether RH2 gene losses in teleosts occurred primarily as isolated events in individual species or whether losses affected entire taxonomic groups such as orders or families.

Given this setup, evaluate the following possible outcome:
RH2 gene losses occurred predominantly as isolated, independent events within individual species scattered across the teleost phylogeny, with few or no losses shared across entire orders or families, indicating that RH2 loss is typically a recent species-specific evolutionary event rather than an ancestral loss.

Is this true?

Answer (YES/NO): NO